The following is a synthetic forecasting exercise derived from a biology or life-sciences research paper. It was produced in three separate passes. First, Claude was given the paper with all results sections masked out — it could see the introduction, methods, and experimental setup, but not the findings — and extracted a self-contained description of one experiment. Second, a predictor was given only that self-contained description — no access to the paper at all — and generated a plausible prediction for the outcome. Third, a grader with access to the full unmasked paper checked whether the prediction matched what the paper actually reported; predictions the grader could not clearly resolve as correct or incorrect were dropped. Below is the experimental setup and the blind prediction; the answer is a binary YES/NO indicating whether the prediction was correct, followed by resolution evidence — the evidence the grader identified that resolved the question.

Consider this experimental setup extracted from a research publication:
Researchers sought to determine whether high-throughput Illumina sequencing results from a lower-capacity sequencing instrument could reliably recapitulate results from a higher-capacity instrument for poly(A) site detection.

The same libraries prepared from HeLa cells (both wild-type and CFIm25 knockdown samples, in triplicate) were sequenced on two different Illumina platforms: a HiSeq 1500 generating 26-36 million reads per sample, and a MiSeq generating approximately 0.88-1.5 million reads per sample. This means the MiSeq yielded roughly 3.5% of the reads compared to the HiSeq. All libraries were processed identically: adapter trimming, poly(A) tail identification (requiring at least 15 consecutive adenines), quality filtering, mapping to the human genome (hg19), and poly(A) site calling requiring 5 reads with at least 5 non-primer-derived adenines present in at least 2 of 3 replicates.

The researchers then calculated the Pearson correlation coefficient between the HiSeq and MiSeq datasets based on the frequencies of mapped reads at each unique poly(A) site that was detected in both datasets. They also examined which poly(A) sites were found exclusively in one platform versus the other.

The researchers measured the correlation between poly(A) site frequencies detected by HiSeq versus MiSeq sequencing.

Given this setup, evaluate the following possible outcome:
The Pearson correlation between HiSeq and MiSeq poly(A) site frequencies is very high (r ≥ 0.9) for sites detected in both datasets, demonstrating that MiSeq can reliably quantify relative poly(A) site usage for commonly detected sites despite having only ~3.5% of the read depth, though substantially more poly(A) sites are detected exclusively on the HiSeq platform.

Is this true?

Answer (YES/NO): NO